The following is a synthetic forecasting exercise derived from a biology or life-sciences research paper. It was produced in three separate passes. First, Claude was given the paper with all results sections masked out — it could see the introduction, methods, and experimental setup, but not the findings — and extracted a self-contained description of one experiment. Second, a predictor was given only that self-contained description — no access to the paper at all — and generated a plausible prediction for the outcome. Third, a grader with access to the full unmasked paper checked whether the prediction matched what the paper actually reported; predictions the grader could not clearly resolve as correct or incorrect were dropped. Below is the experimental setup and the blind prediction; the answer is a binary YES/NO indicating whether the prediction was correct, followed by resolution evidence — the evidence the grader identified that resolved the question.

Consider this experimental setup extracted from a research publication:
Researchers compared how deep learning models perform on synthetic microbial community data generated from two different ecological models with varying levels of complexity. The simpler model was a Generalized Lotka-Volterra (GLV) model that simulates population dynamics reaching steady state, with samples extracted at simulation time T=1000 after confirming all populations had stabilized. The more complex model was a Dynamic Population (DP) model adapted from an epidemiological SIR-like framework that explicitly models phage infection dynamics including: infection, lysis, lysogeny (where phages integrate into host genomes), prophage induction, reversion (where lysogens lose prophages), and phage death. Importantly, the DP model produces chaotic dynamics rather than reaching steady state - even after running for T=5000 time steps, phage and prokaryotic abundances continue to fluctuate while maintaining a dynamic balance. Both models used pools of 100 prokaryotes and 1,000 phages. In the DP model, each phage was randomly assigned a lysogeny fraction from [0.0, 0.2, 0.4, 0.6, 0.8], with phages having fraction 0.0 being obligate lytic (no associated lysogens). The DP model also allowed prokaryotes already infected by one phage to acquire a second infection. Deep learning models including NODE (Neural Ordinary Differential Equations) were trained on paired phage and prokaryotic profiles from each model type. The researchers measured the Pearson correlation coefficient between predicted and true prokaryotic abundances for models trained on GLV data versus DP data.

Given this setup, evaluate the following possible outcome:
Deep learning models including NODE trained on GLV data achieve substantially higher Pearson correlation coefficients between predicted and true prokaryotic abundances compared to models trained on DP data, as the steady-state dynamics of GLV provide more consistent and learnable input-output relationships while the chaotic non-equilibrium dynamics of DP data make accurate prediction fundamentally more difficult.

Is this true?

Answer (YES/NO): YES